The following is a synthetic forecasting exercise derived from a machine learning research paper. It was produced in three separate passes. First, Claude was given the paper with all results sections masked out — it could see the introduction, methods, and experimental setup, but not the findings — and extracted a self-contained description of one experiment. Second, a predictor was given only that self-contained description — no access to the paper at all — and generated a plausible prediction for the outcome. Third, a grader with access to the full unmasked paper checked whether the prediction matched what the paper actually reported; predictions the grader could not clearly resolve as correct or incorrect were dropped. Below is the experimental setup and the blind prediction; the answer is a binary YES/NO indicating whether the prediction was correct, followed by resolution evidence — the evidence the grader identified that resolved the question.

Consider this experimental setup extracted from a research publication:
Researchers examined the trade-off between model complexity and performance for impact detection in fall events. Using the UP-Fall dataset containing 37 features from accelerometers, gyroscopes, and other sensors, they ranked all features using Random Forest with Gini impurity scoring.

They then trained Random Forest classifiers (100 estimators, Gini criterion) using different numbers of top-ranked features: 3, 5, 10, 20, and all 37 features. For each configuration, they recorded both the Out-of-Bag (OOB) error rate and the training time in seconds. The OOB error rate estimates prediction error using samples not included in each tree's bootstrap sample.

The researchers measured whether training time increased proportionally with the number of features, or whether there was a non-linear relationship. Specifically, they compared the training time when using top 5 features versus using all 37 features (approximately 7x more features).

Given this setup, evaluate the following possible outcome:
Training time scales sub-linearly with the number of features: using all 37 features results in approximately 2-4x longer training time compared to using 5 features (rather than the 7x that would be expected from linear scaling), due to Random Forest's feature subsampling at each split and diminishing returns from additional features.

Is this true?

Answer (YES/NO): YES